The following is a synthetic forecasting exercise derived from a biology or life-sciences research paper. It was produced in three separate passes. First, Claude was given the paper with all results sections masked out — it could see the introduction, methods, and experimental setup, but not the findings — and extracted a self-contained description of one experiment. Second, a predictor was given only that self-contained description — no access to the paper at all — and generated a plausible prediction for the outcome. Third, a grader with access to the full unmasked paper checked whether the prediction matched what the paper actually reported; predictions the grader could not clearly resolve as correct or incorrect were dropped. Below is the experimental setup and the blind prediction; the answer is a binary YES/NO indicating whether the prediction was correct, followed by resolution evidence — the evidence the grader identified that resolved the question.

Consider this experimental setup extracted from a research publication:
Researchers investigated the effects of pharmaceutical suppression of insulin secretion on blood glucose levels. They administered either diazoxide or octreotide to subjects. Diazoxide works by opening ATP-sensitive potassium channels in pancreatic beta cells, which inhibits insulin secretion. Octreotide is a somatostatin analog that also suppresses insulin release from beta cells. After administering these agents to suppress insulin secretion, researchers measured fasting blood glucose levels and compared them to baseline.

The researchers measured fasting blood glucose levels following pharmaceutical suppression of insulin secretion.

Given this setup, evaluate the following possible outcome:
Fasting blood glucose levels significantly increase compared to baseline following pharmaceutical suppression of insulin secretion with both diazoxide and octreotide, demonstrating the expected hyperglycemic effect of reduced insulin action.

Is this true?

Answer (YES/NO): NO